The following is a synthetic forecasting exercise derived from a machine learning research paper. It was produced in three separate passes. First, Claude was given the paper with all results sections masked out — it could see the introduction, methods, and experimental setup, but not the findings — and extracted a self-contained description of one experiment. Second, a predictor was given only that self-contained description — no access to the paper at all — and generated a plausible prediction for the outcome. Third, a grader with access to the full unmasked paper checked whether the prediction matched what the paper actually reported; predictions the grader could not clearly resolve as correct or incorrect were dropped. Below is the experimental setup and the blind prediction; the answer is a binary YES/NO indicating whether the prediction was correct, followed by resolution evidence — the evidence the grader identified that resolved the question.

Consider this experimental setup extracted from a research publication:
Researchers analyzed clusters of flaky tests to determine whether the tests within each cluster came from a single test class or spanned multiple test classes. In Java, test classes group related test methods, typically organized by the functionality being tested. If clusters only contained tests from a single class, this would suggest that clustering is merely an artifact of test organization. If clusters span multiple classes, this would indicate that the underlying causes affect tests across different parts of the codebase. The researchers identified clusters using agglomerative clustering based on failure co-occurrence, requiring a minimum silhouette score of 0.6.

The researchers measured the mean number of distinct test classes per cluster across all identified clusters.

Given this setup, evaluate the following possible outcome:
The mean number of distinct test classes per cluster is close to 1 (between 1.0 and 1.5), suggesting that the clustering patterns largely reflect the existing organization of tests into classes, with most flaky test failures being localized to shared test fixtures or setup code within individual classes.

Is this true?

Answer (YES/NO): NO